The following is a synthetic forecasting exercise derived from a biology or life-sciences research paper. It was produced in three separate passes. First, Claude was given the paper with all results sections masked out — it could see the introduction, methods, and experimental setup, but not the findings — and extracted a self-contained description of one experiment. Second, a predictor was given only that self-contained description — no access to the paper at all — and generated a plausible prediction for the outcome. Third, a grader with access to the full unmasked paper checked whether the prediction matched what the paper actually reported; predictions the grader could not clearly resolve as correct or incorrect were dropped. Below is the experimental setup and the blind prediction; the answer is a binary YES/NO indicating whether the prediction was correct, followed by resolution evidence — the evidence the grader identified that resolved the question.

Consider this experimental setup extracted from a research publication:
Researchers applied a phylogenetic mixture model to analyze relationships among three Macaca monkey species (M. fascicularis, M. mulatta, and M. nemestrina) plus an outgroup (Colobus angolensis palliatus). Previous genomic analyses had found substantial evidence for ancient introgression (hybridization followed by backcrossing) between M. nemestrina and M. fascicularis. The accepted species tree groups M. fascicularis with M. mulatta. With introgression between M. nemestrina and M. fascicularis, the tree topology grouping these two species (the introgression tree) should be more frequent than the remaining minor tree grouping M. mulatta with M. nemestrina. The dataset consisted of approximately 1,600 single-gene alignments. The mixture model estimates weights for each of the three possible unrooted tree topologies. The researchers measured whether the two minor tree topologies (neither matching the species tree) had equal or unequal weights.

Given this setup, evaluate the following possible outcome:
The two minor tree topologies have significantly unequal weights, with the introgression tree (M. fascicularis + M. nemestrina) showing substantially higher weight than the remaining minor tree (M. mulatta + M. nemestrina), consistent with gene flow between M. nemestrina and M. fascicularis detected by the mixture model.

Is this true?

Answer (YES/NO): YES